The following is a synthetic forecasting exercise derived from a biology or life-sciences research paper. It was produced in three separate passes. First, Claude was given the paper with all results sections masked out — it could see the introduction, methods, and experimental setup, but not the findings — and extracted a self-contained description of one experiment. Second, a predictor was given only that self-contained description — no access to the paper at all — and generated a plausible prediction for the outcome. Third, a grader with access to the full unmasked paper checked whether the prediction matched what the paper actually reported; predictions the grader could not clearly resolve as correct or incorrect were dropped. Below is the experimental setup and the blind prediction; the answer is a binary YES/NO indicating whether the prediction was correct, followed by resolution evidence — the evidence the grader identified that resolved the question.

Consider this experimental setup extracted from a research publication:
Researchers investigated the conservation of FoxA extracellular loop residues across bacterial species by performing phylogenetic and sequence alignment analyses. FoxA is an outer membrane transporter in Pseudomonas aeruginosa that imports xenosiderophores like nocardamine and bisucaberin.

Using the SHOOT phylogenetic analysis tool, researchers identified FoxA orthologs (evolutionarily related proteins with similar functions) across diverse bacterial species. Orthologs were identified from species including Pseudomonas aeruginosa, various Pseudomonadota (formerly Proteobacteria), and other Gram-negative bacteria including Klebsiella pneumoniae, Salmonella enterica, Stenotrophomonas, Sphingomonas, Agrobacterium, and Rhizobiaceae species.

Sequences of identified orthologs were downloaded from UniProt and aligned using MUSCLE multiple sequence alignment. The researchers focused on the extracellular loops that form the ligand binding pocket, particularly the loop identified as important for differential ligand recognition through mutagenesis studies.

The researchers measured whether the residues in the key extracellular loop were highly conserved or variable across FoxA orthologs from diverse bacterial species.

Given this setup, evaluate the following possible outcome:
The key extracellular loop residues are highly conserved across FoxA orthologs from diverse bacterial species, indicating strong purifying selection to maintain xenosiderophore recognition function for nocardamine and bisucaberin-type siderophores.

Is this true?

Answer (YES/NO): NO